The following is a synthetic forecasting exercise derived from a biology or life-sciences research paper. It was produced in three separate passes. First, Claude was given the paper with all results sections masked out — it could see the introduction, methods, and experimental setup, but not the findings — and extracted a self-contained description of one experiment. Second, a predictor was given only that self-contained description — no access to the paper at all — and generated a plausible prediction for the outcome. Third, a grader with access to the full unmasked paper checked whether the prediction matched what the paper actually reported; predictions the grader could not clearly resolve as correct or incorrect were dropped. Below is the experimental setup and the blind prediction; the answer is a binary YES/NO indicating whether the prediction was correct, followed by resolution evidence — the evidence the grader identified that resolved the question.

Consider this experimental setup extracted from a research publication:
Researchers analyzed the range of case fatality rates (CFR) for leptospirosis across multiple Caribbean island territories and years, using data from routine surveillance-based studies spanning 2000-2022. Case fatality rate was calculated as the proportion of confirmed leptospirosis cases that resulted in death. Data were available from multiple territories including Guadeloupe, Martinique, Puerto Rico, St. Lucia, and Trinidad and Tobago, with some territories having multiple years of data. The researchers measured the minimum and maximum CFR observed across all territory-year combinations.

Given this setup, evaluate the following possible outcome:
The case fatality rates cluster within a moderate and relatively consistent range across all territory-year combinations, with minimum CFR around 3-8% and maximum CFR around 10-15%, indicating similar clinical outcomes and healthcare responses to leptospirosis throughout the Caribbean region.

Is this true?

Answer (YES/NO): NO